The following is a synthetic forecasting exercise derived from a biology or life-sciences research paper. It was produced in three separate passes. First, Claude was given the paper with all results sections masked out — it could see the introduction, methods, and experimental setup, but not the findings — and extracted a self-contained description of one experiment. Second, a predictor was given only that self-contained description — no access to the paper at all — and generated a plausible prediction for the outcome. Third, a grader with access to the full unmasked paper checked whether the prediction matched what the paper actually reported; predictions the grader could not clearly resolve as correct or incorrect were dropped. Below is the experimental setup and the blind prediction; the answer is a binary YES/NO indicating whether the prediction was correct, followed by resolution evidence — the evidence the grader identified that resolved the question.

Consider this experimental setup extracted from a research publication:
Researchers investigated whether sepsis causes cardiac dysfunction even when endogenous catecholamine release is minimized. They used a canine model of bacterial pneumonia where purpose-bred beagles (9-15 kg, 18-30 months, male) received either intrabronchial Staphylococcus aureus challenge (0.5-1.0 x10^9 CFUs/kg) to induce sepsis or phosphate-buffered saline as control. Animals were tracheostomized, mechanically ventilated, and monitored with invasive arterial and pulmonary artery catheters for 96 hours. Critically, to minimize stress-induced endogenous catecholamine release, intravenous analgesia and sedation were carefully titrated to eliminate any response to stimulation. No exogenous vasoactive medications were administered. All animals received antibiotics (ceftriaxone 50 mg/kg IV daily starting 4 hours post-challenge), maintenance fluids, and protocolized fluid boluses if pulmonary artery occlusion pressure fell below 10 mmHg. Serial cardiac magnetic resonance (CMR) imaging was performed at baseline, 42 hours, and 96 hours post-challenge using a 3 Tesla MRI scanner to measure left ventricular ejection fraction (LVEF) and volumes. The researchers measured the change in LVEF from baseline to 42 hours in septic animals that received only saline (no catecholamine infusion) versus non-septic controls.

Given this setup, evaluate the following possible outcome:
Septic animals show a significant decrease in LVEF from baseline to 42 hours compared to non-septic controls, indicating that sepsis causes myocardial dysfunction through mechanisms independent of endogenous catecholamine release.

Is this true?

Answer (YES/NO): YES